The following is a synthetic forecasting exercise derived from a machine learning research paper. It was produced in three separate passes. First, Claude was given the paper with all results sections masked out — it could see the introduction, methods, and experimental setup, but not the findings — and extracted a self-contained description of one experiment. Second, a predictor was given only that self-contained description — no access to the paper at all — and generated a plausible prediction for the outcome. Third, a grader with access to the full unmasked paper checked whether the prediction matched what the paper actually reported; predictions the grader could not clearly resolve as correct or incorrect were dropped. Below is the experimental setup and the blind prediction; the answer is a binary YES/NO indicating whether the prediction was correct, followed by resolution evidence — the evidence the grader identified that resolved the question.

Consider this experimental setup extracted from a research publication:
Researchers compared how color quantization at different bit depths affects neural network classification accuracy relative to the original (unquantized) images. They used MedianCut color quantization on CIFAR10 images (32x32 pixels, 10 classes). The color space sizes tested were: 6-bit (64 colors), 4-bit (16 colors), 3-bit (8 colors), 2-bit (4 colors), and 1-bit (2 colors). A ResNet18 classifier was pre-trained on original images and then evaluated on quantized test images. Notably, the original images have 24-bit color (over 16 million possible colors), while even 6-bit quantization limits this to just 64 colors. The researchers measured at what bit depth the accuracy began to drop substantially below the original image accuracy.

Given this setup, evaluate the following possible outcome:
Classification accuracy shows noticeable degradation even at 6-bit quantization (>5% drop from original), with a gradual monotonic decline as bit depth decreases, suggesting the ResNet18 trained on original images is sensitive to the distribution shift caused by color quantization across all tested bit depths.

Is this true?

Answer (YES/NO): NO